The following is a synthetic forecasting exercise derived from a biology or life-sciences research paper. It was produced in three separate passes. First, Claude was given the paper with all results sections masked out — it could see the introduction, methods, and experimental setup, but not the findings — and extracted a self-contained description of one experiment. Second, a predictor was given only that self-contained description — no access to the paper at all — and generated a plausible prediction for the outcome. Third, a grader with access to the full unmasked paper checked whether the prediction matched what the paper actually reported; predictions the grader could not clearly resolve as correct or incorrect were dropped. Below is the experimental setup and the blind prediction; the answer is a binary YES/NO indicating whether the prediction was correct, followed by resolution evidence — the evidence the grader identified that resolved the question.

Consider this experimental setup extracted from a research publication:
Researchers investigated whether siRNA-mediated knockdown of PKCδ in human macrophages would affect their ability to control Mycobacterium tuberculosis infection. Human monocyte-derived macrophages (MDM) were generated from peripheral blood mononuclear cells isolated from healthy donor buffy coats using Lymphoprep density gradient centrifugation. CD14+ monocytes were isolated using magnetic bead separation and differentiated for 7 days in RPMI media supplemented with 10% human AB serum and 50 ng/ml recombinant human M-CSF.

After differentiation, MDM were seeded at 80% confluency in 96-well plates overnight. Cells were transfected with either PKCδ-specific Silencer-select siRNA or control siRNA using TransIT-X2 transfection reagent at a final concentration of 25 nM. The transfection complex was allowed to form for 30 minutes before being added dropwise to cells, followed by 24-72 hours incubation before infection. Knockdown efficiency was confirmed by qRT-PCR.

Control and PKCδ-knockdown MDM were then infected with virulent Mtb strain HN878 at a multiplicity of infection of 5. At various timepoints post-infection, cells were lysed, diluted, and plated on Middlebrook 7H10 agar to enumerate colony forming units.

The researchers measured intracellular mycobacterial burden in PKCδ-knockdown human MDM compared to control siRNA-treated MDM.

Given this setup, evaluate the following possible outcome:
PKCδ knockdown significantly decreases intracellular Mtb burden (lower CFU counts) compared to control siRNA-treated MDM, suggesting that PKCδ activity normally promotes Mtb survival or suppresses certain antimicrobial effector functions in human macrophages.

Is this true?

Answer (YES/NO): NO